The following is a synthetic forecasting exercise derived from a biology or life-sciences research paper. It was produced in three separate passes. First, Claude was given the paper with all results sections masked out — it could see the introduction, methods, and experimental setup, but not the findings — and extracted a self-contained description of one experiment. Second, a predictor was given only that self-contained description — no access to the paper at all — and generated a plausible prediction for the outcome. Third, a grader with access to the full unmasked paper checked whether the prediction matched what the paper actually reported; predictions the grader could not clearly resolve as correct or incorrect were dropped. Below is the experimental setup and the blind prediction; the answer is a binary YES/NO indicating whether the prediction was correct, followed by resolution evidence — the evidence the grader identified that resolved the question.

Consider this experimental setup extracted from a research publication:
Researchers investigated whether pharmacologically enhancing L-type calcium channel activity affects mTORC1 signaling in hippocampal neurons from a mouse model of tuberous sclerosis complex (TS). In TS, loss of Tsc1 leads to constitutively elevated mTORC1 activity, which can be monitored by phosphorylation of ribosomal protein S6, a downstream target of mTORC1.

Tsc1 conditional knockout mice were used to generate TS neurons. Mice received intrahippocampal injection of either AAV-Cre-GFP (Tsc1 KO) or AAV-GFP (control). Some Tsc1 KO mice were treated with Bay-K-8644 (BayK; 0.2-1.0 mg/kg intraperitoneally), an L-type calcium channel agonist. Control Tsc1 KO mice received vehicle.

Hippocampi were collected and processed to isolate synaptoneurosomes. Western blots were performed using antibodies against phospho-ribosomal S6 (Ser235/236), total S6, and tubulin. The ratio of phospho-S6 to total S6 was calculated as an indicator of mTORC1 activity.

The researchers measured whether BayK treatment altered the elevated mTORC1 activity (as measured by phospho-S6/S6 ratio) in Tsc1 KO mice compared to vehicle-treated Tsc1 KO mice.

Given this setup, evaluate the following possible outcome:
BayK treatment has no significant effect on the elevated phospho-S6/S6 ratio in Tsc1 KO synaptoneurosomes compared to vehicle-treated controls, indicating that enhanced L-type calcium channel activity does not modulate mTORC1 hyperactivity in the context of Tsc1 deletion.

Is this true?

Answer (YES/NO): NO